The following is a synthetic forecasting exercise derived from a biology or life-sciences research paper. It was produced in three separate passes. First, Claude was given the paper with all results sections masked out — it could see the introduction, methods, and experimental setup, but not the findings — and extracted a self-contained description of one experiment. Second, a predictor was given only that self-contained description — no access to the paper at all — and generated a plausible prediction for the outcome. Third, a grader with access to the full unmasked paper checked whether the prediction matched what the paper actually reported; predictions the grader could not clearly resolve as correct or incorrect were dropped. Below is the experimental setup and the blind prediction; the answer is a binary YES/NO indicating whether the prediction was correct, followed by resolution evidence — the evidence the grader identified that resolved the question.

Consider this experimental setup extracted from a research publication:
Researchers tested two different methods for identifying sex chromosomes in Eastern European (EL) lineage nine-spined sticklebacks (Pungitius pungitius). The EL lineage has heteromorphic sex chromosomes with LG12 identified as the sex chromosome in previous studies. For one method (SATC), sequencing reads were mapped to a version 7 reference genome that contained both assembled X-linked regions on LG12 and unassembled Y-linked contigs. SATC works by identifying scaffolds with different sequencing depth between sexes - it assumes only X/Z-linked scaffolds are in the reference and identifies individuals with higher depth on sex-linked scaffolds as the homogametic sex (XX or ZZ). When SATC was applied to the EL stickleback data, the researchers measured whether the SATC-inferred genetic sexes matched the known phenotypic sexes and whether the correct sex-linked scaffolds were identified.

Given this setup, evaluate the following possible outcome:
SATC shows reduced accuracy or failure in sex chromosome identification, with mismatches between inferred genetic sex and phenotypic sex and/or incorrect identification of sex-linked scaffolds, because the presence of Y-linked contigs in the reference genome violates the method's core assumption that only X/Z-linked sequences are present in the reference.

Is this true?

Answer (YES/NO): YES